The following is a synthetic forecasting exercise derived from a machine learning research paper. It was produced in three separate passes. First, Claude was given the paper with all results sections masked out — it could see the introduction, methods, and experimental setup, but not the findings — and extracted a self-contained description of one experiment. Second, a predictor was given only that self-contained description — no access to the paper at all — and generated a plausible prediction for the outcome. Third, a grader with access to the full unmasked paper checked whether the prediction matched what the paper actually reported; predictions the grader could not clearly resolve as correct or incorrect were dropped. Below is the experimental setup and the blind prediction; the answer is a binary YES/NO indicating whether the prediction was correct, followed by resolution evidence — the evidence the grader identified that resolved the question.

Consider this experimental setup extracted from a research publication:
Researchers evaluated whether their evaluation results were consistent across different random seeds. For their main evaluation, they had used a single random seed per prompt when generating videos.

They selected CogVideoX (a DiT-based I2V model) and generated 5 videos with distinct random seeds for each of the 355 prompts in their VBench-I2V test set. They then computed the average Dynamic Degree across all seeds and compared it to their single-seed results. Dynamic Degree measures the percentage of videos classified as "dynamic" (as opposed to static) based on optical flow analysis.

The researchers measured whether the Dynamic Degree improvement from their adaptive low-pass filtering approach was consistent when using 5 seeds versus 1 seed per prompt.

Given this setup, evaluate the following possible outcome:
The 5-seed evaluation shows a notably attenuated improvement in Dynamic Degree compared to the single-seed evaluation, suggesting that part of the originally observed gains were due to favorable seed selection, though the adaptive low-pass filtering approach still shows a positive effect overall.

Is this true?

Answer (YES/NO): NO